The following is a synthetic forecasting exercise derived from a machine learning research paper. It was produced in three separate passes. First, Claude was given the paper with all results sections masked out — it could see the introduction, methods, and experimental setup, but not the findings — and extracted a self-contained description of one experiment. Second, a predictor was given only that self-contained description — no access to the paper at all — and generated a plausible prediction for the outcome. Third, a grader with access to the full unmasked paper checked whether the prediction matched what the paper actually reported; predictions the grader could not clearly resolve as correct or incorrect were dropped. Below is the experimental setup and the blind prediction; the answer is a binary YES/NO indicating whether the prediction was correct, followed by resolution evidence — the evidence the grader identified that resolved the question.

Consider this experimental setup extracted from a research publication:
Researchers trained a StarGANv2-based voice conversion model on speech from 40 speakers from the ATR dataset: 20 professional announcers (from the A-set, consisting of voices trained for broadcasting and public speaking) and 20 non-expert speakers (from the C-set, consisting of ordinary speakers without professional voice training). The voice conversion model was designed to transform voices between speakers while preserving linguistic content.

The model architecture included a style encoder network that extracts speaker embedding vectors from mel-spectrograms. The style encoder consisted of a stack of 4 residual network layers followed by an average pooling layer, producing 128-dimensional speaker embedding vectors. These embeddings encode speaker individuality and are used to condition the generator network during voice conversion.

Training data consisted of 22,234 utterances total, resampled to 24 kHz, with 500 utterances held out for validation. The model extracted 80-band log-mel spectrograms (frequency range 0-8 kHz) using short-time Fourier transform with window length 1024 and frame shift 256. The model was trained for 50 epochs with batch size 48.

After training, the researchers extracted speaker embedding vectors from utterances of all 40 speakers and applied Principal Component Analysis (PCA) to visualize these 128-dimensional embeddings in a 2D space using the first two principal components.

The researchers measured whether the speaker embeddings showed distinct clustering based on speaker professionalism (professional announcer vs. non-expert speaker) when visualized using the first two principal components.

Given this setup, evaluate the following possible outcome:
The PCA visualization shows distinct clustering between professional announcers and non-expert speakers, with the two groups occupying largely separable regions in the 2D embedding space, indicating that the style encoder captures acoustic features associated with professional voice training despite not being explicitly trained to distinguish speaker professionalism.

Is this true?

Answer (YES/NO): YES